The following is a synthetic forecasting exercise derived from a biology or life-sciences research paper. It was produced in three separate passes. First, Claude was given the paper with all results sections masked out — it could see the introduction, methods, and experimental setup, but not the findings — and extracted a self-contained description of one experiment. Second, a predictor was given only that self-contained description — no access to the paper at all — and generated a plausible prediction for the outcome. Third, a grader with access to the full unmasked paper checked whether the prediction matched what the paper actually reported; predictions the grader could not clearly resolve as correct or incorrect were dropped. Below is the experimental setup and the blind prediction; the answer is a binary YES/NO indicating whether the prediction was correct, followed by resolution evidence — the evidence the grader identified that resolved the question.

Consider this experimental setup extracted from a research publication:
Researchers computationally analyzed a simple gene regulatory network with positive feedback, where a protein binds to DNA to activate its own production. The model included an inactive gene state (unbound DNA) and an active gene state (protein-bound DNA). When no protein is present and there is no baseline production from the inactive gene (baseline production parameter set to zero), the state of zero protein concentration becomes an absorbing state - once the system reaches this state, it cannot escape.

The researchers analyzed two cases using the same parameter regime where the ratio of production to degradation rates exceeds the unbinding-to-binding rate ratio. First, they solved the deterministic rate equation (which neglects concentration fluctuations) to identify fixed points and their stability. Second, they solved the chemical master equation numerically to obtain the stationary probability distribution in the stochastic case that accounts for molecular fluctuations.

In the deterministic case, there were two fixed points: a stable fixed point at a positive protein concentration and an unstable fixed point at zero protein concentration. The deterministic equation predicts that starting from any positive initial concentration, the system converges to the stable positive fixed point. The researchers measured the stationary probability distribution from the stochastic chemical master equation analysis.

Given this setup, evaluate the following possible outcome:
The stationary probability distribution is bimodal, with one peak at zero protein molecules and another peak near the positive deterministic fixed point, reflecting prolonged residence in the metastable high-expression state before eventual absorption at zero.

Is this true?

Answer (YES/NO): NO